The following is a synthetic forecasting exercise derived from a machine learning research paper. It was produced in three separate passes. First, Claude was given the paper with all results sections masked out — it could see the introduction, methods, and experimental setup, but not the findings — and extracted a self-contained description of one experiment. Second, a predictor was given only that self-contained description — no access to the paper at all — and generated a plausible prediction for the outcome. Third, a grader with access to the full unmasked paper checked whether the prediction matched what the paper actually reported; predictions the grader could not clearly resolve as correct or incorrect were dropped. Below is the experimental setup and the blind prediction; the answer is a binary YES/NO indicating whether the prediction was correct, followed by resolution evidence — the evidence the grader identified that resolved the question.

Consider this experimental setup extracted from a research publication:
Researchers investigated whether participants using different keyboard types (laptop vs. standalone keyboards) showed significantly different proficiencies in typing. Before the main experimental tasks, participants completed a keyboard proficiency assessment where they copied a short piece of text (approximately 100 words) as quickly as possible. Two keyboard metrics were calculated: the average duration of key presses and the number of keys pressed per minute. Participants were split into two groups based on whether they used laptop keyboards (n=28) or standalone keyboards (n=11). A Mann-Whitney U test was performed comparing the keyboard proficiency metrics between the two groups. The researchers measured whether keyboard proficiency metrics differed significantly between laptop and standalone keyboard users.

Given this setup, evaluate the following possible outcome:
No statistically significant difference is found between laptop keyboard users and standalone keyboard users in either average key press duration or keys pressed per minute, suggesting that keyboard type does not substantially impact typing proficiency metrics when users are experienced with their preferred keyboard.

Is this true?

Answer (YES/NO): YES